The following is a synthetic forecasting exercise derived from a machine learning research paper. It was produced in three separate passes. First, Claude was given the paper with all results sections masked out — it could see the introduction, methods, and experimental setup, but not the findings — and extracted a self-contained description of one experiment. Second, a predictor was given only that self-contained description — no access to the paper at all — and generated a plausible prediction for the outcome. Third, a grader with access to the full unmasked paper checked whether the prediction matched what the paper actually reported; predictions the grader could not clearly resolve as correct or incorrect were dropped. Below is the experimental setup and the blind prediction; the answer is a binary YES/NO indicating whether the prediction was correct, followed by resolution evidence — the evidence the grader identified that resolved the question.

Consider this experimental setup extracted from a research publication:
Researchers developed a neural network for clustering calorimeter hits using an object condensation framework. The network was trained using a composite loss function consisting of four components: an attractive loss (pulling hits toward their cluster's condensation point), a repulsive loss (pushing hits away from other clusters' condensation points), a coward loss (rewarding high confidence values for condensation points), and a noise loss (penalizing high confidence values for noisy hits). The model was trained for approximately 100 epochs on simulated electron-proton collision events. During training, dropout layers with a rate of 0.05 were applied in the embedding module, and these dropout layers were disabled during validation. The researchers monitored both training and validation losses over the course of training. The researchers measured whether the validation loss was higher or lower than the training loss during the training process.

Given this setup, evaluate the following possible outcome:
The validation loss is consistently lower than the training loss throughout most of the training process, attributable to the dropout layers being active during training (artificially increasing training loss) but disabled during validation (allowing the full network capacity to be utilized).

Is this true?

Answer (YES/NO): YES